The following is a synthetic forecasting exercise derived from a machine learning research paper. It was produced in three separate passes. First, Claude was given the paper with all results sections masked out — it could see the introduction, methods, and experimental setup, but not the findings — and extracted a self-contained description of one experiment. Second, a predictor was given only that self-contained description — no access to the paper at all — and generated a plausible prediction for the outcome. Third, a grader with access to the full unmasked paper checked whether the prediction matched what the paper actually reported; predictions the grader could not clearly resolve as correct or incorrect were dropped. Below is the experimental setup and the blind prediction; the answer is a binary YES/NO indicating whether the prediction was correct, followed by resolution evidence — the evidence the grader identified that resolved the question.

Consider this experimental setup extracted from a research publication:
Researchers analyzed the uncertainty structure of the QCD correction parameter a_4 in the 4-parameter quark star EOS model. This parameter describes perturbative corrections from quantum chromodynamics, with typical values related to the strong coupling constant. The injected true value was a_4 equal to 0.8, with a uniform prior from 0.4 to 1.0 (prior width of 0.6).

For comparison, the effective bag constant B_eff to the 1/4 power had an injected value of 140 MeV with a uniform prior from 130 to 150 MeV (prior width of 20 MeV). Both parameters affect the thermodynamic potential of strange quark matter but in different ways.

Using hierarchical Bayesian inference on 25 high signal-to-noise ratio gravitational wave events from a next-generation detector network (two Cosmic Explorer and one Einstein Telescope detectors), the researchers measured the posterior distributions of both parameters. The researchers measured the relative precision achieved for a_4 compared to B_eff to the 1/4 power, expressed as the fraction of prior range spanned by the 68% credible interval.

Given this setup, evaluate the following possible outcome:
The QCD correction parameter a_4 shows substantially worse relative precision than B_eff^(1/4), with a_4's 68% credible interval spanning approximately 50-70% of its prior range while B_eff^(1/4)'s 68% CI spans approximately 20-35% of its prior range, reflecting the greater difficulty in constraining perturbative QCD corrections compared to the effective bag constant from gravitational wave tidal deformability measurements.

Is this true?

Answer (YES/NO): NO